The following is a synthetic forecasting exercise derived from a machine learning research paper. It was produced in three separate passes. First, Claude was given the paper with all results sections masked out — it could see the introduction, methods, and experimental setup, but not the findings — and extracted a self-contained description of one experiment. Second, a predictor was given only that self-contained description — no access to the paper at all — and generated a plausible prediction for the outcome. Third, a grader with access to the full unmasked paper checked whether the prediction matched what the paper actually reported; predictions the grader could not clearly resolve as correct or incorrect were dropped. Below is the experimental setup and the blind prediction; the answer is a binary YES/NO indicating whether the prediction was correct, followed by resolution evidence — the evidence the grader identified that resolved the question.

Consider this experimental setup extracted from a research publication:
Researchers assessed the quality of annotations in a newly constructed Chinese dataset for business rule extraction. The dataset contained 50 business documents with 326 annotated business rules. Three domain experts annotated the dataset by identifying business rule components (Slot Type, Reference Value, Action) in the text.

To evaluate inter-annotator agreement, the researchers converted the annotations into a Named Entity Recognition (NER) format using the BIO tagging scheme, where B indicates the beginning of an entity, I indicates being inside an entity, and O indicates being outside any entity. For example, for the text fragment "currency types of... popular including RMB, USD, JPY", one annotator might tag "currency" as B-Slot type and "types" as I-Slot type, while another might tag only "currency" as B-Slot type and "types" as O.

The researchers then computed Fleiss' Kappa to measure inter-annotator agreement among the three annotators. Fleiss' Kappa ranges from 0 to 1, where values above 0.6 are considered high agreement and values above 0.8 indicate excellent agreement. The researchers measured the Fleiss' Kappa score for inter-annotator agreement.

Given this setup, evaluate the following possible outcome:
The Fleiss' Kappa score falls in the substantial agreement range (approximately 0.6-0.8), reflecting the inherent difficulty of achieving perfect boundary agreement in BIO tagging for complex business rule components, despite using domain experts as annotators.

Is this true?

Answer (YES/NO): NO